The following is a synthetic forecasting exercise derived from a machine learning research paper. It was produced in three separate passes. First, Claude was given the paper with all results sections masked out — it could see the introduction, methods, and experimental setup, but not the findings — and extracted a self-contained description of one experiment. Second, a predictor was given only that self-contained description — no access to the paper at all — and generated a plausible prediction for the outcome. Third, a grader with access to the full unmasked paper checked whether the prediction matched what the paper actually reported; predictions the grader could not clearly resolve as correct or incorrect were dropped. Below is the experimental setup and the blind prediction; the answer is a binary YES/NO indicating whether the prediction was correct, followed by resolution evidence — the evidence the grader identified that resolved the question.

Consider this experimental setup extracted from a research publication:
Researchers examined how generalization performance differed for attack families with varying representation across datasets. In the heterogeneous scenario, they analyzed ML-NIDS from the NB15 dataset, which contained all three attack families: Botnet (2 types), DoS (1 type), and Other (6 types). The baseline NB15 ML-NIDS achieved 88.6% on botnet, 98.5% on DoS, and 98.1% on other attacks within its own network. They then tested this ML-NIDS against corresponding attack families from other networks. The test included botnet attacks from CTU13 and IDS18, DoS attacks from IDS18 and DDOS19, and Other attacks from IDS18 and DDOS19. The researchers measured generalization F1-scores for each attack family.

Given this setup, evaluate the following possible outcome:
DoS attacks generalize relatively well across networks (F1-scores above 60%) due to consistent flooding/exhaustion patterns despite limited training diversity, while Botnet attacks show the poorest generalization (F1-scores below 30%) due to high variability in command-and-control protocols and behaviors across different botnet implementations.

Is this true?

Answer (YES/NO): NO